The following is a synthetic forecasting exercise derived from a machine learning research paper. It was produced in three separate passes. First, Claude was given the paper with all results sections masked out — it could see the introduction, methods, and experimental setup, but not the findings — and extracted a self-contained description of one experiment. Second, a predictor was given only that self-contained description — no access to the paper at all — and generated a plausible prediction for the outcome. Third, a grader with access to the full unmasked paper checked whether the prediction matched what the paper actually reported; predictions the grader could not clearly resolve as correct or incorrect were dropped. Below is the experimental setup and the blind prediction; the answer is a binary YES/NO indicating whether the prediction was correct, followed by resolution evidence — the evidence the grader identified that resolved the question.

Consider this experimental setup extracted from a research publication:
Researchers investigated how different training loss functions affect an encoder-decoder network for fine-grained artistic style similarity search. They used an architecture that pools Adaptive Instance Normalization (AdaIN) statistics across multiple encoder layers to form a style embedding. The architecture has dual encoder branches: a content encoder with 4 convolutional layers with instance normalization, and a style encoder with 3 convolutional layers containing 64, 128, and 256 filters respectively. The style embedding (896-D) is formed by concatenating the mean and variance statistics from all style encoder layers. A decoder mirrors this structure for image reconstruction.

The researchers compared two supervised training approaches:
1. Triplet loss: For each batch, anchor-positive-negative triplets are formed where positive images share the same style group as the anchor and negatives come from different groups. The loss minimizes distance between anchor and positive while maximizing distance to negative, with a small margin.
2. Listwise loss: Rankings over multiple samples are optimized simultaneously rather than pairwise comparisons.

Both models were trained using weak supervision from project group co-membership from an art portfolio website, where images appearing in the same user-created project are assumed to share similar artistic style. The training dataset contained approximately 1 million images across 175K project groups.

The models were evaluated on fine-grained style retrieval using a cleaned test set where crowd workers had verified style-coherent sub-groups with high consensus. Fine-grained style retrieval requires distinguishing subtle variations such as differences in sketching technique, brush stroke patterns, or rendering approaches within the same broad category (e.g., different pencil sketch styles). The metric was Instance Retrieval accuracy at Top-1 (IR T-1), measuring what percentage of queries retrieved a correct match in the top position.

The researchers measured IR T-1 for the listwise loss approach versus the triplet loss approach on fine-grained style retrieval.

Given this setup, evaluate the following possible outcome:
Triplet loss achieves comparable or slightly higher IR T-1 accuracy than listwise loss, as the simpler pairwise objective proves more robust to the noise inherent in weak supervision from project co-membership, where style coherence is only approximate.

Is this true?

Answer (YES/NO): NO